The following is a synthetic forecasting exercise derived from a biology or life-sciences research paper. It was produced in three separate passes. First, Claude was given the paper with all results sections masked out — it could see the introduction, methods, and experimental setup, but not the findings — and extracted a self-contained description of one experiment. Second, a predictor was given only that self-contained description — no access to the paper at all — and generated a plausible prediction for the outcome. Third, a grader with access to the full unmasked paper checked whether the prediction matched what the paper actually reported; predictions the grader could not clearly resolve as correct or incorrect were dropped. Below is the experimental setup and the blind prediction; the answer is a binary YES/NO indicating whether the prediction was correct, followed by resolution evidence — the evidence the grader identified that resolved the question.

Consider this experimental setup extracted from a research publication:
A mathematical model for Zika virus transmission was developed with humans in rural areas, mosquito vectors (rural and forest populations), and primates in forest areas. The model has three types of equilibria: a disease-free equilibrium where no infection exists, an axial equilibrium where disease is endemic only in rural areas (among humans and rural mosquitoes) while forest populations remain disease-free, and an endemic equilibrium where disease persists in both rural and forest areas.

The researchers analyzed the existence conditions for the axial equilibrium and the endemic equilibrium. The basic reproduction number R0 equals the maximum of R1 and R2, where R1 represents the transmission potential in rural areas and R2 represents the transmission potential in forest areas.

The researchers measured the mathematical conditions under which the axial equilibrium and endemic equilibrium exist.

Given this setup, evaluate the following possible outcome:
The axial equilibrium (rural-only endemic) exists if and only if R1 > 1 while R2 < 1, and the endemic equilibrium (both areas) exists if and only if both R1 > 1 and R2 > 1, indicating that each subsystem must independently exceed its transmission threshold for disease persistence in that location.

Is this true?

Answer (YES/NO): NO